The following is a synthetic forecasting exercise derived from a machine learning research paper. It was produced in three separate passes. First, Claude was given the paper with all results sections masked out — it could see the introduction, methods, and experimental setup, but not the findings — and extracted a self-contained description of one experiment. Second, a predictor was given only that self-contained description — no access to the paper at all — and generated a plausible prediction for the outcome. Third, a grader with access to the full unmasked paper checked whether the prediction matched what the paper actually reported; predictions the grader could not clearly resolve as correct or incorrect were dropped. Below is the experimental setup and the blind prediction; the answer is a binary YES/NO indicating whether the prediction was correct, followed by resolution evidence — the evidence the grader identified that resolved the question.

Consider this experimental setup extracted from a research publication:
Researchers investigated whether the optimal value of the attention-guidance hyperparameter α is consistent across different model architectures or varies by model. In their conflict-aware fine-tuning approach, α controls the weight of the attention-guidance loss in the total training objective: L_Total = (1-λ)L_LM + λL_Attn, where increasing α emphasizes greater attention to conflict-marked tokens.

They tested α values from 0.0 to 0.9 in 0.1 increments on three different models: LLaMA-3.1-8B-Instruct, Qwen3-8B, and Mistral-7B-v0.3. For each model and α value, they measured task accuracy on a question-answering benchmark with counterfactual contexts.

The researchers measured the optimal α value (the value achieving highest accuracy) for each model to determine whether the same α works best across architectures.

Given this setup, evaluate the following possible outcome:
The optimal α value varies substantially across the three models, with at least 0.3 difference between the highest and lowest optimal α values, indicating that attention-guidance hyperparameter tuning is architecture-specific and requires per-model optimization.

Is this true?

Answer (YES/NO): NO